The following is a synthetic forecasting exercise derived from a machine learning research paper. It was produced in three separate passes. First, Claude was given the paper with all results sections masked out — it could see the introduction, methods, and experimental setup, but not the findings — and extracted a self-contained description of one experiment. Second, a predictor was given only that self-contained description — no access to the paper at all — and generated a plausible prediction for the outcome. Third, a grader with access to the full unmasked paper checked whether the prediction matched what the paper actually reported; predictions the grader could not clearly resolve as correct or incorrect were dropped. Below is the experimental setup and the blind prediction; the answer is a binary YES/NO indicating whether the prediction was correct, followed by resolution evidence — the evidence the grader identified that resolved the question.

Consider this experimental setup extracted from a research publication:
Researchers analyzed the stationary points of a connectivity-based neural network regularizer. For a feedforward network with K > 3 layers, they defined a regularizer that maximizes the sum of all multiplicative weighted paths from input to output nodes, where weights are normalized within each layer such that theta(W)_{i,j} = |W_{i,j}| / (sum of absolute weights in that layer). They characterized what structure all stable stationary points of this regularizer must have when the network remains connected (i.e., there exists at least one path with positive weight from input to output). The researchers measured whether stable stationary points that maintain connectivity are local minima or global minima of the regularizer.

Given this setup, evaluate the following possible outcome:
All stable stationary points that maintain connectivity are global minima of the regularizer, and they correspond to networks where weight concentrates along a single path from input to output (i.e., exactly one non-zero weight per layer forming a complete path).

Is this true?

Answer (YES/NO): NO